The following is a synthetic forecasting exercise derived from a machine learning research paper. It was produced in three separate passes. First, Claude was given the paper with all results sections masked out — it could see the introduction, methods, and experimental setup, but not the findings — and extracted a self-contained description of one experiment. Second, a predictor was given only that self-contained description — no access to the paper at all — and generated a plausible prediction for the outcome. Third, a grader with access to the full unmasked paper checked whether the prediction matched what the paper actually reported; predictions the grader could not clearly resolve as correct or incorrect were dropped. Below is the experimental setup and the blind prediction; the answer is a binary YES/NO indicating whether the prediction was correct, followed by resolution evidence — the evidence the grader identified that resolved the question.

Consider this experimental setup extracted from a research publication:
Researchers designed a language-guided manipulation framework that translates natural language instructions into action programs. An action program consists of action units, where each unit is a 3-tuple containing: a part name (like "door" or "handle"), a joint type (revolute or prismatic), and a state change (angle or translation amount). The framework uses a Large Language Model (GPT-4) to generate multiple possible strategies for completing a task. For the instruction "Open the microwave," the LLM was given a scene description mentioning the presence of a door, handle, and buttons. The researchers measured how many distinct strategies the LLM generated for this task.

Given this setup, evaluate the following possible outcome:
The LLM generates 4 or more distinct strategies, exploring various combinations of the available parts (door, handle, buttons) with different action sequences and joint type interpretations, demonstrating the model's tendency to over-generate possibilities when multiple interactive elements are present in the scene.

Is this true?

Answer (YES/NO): YES